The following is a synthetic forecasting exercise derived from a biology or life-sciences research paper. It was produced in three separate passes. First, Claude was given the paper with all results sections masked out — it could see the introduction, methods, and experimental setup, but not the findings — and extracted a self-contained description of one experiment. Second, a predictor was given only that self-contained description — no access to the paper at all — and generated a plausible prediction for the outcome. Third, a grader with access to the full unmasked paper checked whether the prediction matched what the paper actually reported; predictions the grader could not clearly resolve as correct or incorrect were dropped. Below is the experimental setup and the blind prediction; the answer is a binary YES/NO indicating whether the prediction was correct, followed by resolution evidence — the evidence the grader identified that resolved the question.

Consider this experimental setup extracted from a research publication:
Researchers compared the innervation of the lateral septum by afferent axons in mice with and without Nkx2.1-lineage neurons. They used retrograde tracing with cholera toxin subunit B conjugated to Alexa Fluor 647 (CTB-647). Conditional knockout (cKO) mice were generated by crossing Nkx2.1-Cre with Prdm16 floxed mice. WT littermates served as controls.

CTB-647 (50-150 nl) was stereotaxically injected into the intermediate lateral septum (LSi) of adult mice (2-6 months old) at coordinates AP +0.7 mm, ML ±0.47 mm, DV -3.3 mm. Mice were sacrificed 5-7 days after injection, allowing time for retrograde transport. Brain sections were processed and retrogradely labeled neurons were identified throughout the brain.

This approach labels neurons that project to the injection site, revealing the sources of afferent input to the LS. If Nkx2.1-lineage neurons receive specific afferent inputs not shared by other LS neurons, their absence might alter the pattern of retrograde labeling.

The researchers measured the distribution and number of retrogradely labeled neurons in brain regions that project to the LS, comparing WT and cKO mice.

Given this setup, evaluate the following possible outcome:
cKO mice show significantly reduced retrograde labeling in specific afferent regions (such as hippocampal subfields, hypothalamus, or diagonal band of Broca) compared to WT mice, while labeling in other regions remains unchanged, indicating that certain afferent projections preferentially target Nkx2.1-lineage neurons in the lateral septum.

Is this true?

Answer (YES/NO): YES